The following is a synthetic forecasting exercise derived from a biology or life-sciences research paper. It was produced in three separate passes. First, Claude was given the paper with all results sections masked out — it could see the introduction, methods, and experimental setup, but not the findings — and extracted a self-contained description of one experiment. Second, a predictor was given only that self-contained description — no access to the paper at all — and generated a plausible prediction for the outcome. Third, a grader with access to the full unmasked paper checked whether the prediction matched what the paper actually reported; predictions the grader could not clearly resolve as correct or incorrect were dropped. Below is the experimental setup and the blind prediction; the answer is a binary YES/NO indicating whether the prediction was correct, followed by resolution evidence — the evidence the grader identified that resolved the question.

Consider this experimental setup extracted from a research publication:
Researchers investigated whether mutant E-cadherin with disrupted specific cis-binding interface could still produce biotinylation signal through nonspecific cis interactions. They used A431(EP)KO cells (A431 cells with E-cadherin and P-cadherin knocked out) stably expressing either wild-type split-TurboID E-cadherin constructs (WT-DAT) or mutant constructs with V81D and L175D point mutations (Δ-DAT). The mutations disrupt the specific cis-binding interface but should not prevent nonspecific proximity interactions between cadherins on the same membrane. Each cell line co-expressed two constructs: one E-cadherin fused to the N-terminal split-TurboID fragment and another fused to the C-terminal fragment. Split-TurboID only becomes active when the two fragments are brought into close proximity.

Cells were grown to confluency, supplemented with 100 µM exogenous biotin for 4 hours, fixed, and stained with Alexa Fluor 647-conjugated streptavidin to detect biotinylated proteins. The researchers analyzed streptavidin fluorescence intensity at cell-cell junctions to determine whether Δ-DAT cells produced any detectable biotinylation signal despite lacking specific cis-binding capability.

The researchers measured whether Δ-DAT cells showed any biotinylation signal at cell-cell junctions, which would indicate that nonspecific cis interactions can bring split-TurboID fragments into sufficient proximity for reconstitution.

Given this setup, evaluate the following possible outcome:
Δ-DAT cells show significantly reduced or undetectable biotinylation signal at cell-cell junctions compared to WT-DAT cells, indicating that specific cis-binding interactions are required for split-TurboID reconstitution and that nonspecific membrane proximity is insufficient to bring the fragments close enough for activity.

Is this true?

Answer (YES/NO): NO